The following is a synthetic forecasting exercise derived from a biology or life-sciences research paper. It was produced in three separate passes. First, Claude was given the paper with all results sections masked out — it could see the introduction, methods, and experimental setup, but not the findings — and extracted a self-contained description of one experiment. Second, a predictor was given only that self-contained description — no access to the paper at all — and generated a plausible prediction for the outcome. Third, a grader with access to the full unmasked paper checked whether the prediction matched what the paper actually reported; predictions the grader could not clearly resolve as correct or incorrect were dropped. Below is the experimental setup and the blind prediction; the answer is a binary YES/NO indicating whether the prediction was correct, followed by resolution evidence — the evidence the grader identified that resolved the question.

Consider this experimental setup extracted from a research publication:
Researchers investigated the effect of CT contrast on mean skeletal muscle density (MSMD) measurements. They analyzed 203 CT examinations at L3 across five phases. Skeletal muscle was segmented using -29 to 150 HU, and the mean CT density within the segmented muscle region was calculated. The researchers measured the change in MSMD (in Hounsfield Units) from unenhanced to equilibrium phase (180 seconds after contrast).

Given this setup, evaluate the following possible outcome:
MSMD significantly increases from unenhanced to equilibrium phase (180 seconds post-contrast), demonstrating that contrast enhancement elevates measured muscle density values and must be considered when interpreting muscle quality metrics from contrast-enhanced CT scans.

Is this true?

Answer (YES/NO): YES